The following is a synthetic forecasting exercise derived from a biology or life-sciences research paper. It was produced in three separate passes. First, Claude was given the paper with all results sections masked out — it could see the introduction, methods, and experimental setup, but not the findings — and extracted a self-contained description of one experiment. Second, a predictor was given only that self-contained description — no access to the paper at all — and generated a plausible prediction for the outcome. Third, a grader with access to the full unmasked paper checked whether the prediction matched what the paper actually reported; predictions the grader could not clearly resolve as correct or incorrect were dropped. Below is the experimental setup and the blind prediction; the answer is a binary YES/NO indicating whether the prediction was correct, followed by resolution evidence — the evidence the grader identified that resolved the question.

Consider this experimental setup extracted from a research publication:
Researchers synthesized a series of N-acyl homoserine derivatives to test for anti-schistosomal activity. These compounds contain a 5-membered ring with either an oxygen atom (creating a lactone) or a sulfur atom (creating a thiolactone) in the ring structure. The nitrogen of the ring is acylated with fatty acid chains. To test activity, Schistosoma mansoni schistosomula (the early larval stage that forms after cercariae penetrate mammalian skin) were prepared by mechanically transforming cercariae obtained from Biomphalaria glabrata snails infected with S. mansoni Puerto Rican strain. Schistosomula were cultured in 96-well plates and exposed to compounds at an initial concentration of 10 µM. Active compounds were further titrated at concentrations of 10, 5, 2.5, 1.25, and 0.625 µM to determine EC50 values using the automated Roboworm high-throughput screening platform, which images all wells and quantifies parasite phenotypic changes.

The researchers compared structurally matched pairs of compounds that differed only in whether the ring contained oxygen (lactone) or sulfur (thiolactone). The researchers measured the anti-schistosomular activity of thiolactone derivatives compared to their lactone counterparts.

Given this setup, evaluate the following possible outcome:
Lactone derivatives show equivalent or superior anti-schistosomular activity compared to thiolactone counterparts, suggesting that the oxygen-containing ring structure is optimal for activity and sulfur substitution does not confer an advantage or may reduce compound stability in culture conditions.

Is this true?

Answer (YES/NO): NO